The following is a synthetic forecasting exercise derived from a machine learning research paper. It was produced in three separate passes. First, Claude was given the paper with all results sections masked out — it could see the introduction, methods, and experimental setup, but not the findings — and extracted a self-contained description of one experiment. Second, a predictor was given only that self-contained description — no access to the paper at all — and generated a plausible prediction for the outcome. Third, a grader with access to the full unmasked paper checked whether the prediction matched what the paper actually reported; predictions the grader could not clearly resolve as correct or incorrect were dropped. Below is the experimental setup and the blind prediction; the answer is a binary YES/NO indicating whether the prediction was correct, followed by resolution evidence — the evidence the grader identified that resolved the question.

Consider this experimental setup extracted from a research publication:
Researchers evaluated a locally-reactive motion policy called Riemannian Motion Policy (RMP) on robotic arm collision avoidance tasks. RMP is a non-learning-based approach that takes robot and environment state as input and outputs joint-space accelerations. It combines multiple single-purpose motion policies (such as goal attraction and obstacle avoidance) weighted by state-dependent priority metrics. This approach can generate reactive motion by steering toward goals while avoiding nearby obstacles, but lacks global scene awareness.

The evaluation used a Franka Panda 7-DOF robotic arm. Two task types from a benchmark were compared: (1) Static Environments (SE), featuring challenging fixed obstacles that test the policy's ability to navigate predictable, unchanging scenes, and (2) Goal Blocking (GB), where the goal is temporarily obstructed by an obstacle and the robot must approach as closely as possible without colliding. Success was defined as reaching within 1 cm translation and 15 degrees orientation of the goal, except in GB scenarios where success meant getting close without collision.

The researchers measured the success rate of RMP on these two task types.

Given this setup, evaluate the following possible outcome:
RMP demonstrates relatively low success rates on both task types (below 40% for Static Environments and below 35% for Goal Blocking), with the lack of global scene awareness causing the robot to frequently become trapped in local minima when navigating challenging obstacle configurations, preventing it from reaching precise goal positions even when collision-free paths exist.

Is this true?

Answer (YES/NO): NO